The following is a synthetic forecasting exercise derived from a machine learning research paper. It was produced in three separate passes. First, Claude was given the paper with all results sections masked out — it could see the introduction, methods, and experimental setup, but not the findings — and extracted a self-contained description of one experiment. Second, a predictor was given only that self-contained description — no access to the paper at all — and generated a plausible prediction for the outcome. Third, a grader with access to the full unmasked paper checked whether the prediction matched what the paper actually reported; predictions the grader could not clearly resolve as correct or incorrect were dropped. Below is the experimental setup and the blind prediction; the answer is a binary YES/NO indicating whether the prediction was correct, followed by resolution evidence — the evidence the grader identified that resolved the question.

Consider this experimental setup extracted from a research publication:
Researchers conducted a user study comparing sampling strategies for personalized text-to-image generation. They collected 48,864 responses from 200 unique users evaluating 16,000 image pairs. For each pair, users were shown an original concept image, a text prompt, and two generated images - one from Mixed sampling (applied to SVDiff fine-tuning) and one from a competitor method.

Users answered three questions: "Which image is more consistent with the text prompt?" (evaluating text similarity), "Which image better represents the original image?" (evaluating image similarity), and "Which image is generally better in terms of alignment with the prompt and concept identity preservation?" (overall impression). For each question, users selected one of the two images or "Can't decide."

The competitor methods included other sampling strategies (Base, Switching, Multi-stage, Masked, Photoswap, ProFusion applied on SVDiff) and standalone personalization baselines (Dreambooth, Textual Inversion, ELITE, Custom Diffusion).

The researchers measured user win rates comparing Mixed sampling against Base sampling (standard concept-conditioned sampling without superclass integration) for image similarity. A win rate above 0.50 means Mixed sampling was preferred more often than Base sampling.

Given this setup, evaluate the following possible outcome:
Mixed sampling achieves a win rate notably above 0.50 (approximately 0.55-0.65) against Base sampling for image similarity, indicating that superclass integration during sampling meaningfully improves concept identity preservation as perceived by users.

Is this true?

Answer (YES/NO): NO